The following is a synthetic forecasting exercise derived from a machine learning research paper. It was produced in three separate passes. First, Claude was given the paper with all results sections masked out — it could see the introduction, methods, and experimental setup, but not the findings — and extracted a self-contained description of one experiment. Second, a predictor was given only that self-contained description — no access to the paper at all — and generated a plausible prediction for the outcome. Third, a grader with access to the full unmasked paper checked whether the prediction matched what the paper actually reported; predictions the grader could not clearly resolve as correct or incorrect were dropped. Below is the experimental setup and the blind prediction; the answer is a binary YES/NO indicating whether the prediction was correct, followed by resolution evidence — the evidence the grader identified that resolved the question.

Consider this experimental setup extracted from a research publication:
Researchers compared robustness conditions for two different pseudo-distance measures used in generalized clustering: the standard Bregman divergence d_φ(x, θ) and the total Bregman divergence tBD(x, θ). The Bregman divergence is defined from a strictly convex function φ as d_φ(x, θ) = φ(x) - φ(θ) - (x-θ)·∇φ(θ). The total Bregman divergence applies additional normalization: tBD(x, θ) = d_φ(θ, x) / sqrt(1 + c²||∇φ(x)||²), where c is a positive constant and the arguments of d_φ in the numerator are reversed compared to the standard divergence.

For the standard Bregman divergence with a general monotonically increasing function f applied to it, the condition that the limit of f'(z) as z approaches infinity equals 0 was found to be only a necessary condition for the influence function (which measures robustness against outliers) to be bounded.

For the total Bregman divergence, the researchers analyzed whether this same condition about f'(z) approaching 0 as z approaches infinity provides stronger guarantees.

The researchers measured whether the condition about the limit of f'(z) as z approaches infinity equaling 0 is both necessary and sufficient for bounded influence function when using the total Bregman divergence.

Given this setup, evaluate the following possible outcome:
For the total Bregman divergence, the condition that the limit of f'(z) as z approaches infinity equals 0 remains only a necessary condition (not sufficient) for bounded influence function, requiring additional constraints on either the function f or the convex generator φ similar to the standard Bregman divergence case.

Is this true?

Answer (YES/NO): NO